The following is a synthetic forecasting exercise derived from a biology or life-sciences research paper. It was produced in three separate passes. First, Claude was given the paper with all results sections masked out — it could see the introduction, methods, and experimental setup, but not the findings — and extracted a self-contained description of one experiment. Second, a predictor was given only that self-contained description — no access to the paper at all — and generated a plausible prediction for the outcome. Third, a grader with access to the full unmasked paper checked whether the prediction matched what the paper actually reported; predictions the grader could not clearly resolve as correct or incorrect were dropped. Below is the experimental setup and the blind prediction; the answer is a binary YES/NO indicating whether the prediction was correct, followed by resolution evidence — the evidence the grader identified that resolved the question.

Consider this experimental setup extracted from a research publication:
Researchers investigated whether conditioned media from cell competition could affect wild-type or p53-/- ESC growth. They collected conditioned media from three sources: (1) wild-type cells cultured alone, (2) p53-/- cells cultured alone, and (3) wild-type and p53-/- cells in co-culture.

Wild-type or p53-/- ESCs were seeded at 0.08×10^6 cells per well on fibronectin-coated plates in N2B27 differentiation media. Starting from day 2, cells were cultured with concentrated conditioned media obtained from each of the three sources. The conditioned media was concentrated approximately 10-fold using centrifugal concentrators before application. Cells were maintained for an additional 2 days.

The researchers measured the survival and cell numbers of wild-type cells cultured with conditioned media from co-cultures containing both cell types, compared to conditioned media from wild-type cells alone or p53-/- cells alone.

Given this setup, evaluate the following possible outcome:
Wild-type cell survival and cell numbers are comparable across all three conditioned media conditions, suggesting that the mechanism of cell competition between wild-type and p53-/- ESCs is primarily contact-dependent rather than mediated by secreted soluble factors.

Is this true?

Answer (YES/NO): YES